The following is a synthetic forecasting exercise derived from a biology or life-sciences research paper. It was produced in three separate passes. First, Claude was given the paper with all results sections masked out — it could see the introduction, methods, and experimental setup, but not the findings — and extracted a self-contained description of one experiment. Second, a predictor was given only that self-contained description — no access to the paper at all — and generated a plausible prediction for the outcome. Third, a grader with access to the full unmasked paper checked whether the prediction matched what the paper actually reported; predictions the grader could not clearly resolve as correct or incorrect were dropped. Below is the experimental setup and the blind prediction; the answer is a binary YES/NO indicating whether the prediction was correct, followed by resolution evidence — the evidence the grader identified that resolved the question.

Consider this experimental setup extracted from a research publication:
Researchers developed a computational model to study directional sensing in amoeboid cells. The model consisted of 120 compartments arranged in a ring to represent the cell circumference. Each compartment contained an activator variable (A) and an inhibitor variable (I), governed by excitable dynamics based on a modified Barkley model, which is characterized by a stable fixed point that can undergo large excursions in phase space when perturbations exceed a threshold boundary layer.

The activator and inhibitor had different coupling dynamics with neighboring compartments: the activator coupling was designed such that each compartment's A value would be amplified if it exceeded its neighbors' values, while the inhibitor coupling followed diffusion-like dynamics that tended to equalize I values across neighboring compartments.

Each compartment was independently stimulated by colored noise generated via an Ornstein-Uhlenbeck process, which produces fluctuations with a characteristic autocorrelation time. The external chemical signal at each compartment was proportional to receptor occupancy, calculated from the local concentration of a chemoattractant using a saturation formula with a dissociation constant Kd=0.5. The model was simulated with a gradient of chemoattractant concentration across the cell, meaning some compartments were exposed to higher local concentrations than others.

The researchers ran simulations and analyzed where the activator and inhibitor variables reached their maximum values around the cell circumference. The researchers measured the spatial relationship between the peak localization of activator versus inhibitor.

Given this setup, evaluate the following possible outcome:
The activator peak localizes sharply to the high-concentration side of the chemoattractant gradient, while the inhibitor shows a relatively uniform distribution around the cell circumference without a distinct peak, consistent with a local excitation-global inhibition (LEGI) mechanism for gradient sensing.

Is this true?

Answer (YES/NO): NO